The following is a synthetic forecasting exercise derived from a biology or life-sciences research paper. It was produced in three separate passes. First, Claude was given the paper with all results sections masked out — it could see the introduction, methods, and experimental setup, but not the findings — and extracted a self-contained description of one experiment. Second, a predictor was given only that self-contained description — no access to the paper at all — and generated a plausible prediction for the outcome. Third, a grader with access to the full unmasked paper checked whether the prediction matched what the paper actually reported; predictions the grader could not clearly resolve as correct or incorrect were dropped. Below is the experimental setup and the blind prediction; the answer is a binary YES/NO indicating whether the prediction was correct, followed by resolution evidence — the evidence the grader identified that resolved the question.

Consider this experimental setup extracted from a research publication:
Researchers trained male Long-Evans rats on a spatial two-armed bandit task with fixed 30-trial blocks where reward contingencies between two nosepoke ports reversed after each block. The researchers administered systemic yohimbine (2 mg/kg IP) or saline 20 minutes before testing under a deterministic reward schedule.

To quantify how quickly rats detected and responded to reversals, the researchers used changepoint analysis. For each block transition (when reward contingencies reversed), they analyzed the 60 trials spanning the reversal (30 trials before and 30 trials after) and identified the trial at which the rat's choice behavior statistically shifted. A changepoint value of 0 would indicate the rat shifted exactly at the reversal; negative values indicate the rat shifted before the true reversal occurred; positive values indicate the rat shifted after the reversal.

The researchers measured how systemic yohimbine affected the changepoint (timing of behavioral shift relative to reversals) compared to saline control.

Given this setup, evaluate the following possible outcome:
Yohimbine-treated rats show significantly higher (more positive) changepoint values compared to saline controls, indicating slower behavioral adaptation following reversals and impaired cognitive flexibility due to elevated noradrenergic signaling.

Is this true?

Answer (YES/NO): YES